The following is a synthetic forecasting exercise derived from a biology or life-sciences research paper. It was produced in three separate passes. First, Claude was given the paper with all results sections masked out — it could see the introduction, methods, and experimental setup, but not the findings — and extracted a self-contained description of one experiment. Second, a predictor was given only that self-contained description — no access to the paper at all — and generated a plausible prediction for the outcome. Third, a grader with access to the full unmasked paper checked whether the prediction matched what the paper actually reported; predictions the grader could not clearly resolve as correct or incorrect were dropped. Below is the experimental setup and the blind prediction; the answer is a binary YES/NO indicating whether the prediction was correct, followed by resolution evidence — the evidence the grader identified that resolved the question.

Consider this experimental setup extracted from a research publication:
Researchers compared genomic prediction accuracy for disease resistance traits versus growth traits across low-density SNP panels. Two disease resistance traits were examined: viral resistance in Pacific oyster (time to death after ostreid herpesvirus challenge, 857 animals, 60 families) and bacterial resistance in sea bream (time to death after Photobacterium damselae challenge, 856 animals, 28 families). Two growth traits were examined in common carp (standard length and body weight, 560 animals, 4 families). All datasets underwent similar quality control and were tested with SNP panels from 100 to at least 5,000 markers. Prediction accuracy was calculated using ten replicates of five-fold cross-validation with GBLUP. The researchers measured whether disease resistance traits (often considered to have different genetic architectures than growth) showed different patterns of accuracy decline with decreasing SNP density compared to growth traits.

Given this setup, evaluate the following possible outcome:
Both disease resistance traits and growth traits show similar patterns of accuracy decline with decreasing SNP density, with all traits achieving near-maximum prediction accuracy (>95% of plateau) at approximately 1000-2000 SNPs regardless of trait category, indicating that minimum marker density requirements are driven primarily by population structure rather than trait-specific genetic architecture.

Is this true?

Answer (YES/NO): NO